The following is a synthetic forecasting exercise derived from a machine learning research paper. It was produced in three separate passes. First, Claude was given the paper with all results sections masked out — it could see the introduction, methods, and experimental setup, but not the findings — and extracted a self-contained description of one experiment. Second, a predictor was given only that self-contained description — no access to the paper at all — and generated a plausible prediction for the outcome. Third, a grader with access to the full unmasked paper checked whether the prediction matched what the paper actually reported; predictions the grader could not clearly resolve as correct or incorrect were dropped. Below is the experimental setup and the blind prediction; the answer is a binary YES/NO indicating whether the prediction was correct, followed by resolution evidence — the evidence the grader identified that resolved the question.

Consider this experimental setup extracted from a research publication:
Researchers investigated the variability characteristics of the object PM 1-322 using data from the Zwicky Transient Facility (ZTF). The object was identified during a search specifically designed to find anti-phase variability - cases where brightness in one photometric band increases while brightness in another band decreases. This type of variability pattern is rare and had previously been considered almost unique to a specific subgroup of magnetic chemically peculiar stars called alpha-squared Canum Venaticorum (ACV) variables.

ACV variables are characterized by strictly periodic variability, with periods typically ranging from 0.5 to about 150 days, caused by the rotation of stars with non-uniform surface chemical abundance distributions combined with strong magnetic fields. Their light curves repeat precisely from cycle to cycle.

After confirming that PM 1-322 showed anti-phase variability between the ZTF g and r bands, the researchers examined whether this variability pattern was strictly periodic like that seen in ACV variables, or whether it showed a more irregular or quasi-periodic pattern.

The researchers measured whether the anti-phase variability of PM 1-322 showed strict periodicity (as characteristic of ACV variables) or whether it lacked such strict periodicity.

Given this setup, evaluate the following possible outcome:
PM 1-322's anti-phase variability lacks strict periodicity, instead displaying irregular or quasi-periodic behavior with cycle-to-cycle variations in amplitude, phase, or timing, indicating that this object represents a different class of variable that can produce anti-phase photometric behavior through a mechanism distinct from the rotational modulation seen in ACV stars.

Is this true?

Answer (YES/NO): YES